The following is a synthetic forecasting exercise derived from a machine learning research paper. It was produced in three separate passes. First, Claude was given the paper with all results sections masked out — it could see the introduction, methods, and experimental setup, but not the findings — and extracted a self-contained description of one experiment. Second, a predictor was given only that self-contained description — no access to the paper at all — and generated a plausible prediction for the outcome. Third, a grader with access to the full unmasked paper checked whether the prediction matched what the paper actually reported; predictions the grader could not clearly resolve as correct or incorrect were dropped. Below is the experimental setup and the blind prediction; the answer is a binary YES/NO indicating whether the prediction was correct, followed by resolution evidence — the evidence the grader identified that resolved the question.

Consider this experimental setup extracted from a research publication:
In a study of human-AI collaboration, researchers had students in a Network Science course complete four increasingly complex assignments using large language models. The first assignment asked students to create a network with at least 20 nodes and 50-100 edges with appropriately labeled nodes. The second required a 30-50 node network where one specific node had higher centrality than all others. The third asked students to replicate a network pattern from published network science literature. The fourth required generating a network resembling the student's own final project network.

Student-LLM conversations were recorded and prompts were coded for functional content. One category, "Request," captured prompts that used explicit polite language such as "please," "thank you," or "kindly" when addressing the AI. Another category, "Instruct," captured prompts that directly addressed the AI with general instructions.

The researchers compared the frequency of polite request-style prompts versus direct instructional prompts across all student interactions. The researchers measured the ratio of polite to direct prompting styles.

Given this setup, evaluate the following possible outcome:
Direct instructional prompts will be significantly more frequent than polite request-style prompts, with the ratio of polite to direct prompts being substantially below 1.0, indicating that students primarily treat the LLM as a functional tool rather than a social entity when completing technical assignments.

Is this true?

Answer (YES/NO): YES